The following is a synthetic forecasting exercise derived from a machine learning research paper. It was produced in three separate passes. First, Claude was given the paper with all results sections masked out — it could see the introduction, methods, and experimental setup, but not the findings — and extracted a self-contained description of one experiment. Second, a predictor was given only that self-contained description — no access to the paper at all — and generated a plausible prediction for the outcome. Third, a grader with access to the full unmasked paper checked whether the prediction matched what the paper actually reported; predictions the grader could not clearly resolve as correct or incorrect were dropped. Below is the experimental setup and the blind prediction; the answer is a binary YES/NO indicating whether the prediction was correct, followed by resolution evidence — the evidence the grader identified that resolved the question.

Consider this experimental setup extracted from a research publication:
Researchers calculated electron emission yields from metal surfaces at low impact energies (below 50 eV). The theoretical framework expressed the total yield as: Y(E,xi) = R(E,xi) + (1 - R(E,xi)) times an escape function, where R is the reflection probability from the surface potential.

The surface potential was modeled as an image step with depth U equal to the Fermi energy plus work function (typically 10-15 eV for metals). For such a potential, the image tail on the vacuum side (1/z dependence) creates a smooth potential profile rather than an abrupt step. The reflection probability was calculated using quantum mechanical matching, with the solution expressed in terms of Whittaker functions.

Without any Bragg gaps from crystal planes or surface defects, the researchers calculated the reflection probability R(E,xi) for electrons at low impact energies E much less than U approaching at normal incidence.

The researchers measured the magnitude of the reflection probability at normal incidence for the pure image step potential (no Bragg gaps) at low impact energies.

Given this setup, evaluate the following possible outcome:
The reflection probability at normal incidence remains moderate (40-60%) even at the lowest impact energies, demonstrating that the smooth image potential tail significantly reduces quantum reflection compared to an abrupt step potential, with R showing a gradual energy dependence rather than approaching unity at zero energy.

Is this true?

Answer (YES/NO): NO